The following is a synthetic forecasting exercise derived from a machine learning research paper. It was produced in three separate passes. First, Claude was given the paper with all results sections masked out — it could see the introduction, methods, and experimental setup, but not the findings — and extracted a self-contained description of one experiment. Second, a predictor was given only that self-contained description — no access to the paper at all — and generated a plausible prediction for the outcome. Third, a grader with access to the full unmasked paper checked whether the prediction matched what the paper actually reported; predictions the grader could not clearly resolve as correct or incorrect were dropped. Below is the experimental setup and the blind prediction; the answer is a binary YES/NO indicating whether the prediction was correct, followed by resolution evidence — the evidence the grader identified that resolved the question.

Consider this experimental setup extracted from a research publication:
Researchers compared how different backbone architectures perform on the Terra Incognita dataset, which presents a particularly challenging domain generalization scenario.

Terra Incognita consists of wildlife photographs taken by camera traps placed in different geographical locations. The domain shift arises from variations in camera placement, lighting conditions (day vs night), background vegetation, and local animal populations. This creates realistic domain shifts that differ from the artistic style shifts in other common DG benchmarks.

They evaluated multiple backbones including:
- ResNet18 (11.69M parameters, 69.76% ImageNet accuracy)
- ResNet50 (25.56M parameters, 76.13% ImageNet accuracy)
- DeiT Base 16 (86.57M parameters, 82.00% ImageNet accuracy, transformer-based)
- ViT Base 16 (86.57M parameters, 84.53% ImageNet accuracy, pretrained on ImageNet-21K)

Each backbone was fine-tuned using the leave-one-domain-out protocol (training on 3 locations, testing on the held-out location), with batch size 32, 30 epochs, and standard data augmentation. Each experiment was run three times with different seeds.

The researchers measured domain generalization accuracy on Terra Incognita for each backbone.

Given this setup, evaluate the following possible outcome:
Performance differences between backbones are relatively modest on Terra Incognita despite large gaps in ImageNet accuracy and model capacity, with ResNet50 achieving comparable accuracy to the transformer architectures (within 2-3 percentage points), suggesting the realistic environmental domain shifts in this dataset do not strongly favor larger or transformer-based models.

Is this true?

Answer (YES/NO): YES